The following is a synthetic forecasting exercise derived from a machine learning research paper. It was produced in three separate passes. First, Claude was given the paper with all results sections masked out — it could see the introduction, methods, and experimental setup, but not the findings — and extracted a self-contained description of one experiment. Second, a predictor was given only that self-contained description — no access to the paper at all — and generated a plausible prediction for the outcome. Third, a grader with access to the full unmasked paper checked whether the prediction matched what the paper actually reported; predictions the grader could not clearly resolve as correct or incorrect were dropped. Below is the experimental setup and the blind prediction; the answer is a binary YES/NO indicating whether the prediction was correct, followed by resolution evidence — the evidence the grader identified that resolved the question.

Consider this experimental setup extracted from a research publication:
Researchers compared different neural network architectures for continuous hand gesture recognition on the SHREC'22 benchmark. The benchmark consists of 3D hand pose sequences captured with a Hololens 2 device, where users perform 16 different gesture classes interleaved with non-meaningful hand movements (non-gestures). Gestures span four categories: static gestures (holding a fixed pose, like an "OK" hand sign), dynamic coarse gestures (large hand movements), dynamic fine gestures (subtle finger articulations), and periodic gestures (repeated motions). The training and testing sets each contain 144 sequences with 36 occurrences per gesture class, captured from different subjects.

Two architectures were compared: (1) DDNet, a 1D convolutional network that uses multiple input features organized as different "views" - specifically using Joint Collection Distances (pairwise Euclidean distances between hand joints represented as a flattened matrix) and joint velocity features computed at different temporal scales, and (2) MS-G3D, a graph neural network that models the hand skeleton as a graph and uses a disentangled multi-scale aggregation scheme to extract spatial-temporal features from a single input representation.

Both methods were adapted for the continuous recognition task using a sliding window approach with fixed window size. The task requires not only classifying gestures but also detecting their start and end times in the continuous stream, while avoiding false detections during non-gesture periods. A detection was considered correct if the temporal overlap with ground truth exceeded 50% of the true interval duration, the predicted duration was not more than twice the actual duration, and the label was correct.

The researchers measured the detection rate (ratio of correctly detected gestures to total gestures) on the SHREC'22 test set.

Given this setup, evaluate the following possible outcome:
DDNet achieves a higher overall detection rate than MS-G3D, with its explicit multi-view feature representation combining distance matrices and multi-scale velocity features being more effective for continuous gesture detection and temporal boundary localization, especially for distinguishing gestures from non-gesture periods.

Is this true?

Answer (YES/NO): YES